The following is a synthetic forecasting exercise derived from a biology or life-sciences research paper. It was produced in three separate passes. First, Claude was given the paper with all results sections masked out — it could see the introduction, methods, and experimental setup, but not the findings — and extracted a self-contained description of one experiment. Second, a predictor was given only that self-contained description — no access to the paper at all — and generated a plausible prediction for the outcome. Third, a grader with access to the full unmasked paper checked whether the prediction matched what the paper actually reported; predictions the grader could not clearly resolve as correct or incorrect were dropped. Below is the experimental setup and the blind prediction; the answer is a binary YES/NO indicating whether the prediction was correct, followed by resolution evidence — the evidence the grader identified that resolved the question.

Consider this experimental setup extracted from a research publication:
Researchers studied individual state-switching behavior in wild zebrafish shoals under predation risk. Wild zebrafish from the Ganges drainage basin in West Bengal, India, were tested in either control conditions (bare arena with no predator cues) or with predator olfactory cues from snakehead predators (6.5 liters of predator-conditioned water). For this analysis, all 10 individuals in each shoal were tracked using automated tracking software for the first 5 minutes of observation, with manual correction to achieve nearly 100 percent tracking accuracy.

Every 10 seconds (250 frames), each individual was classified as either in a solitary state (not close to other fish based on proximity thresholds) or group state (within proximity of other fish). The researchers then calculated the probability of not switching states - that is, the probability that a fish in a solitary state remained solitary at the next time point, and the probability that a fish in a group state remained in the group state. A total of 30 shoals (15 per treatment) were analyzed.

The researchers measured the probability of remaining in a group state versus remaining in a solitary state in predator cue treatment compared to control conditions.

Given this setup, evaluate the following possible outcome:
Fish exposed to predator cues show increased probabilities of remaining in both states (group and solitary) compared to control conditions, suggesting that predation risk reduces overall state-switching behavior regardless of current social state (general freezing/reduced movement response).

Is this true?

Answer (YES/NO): NO